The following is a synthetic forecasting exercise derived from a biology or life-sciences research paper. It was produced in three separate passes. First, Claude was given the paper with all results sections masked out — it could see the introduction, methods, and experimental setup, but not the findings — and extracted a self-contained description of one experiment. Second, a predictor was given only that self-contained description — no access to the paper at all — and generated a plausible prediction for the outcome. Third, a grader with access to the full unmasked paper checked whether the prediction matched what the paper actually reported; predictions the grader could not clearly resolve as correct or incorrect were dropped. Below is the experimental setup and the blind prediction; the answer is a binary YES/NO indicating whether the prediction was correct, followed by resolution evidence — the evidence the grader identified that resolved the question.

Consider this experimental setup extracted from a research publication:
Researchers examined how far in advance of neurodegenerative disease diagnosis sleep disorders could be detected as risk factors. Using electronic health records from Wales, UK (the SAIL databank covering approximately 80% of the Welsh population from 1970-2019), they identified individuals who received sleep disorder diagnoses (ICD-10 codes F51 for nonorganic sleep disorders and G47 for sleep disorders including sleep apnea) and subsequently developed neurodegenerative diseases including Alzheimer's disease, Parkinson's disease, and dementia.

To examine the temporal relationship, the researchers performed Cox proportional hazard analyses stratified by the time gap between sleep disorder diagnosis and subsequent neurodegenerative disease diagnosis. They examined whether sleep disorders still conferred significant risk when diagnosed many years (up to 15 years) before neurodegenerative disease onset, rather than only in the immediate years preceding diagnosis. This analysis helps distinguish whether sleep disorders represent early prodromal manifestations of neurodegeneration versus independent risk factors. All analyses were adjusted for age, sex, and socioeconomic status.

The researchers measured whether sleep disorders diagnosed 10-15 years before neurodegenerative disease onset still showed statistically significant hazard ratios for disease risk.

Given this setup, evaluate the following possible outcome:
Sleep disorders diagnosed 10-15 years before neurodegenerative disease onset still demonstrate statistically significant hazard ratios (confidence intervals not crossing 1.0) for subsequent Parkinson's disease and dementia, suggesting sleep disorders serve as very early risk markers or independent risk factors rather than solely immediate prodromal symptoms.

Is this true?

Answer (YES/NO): YES